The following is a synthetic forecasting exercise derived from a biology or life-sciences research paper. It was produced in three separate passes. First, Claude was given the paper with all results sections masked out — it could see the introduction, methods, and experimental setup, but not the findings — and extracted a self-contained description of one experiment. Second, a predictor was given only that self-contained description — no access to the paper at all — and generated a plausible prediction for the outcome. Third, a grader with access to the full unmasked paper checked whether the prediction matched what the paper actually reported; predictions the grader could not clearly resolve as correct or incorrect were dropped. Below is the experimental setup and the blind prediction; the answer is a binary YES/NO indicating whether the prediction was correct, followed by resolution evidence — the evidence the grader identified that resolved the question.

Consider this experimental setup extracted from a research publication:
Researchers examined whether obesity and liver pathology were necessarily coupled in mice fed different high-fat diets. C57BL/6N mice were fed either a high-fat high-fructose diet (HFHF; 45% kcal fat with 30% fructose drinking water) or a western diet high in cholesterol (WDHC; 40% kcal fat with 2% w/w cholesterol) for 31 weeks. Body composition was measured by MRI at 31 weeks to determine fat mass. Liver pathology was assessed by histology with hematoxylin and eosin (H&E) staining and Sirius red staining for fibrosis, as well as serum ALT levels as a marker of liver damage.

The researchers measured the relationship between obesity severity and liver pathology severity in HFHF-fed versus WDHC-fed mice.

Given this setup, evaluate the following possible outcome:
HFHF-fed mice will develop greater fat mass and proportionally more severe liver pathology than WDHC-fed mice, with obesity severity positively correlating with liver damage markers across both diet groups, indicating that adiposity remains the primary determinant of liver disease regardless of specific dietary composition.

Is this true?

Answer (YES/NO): NO